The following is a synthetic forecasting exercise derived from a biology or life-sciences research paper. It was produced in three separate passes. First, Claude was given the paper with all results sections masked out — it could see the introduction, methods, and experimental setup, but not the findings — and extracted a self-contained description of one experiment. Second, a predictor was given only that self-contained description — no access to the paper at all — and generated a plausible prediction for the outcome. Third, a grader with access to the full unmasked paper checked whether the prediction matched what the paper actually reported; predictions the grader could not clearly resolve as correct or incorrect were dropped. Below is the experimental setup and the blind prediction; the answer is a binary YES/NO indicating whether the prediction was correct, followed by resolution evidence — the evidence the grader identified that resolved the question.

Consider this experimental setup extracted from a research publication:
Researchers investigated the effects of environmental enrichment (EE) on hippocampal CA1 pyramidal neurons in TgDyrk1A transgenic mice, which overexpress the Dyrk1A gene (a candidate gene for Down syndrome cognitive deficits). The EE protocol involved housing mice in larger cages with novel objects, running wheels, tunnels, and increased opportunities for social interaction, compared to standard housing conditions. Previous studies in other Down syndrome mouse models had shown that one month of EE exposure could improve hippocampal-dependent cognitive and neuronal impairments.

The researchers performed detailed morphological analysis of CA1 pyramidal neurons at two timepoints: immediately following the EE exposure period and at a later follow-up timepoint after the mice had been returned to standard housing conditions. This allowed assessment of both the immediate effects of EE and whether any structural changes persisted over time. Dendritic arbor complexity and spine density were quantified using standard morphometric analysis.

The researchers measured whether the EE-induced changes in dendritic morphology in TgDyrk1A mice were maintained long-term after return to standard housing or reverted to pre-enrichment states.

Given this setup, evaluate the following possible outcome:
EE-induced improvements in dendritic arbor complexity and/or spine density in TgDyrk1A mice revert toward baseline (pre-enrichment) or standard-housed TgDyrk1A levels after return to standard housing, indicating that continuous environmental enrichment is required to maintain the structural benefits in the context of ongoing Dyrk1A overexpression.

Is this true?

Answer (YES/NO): YES